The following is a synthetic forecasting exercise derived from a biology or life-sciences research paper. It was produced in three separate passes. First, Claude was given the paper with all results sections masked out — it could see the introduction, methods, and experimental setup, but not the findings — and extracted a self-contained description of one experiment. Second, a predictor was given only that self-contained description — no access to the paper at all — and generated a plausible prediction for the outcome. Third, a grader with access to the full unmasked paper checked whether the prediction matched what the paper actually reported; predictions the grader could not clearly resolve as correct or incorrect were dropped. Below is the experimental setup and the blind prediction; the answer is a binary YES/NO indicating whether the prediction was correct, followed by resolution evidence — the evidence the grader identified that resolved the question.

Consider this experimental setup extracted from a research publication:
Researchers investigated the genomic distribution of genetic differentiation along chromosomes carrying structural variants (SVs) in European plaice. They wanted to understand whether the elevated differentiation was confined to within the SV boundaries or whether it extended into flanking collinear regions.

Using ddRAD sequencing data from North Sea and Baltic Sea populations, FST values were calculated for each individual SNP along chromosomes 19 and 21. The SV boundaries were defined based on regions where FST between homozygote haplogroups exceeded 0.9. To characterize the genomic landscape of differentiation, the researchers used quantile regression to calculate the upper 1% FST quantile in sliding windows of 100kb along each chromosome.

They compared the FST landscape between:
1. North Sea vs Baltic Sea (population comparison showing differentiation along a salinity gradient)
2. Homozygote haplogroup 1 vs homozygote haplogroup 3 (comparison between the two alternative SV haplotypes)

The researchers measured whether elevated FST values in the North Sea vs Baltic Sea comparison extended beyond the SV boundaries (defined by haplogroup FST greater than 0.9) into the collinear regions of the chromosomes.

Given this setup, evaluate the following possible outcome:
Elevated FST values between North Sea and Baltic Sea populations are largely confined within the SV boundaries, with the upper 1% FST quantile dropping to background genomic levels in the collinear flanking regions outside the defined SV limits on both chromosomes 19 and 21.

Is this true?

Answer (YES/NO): YES